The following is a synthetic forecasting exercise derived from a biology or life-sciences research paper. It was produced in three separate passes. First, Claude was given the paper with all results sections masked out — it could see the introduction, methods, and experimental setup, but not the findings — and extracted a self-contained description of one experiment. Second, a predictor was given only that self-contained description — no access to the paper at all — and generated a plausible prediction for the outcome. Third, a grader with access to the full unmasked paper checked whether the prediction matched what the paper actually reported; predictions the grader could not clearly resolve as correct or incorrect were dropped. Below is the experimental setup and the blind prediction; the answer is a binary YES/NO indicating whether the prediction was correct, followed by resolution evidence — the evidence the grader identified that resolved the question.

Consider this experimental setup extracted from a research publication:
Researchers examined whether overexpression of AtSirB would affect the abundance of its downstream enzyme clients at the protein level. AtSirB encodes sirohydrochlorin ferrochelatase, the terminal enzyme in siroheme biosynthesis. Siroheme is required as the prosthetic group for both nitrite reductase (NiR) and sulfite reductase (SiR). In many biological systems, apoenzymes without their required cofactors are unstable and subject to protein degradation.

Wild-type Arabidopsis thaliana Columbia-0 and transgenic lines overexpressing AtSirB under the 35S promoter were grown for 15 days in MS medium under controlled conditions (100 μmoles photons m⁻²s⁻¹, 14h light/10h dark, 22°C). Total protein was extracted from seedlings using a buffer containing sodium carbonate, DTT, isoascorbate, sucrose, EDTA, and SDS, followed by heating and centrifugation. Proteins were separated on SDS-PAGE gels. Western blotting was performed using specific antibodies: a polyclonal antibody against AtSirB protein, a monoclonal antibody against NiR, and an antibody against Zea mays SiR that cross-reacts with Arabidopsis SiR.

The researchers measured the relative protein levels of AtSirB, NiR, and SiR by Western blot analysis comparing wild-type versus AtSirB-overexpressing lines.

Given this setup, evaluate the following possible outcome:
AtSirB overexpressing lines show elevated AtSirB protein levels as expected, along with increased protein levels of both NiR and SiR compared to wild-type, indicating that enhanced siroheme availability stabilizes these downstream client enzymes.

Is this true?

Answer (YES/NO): YES